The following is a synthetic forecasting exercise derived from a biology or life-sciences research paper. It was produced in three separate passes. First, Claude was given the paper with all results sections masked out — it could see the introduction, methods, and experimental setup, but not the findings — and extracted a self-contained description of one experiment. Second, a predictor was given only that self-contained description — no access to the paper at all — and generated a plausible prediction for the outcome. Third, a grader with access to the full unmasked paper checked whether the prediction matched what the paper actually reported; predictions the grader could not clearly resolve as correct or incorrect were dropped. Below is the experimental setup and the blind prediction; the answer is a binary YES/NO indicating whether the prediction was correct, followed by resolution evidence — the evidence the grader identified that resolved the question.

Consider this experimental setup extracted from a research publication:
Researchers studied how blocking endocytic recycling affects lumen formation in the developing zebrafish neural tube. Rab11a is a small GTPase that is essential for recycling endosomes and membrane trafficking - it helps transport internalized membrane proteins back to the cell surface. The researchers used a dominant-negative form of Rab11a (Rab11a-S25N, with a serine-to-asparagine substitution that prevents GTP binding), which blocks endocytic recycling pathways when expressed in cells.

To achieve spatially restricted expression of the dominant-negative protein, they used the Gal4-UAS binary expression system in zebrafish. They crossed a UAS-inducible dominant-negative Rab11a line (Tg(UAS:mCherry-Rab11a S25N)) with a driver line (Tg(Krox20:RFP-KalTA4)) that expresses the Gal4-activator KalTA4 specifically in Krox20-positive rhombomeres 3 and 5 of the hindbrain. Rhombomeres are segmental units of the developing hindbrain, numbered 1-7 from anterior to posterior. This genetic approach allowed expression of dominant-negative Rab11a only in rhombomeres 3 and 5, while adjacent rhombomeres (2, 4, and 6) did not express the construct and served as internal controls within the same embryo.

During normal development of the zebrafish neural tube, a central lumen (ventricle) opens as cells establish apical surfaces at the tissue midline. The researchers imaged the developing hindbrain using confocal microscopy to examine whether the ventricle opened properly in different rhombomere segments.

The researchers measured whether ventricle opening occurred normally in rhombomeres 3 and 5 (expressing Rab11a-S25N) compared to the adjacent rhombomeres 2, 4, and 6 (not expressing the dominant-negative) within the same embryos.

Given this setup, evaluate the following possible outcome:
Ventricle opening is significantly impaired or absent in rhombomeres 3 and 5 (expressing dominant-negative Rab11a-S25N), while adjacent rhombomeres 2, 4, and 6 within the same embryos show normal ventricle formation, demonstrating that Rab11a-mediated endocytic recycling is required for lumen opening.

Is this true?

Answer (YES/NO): YES